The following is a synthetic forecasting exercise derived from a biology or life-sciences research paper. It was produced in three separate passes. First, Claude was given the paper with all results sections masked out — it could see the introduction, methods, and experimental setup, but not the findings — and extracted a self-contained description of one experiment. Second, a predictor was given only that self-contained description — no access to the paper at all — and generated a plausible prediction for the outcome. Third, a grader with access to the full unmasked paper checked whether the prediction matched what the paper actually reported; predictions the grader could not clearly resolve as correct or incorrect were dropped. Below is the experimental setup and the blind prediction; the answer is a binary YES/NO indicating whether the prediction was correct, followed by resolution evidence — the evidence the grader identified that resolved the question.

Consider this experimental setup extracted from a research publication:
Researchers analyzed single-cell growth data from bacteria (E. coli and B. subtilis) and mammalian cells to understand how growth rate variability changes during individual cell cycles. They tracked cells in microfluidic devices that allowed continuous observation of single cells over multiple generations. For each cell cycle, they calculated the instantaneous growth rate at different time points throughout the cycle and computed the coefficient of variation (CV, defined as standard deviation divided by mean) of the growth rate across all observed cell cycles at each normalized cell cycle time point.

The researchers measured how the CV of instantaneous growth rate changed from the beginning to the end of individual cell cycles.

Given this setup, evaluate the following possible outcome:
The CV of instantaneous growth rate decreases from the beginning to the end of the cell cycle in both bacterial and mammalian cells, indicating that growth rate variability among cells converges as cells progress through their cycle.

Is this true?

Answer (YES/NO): YES